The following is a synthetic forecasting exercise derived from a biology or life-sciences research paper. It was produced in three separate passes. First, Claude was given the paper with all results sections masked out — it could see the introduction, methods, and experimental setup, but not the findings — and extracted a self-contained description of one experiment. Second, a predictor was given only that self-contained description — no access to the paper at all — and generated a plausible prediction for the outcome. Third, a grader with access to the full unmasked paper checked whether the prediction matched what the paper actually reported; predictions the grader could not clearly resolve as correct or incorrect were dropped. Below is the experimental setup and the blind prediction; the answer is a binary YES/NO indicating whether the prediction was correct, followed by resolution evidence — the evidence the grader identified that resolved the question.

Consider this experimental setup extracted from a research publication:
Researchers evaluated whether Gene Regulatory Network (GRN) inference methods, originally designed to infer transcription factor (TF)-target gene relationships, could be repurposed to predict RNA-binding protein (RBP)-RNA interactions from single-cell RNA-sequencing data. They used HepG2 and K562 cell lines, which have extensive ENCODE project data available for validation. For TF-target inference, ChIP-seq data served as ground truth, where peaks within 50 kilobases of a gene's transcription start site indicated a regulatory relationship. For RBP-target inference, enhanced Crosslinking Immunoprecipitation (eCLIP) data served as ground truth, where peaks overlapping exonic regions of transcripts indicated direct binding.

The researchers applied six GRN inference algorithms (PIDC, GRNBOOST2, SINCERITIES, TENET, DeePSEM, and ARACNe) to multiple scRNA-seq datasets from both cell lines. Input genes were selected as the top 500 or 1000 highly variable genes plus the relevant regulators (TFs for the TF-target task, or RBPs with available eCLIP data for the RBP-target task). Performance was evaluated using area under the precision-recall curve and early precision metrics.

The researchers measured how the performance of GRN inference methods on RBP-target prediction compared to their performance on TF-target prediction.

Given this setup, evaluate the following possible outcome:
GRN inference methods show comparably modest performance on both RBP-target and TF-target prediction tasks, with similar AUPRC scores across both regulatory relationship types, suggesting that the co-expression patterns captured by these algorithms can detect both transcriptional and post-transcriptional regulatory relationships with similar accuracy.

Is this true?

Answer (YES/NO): NO